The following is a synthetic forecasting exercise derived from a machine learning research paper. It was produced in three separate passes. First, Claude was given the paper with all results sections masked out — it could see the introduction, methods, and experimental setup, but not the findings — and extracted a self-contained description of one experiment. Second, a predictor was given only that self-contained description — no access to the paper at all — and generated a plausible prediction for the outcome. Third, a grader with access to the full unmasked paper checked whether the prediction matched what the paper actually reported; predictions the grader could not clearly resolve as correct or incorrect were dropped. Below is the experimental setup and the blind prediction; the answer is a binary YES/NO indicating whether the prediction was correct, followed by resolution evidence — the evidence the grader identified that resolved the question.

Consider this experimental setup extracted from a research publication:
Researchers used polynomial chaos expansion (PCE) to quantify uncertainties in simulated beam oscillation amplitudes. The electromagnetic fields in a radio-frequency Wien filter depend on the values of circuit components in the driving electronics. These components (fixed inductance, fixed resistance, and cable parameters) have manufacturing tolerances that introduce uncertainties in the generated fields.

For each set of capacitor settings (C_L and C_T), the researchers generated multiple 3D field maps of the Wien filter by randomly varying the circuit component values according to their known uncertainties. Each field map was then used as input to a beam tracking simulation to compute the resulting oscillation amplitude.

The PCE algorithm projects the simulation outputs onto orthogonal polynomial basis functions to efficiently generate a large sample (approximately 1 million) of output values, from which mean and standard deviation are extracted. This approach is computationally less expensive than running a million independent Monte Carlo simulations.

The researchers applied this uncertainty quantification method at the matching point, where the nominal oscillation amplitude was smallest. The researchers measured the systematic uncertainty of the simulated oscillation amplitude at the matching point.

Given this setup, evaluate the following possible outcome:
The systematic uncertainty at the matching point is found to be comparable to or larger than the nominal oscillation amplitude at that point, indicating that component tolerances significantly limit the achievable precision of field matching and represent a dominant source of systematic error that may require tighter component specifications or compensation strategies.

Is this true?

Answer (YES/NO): NO